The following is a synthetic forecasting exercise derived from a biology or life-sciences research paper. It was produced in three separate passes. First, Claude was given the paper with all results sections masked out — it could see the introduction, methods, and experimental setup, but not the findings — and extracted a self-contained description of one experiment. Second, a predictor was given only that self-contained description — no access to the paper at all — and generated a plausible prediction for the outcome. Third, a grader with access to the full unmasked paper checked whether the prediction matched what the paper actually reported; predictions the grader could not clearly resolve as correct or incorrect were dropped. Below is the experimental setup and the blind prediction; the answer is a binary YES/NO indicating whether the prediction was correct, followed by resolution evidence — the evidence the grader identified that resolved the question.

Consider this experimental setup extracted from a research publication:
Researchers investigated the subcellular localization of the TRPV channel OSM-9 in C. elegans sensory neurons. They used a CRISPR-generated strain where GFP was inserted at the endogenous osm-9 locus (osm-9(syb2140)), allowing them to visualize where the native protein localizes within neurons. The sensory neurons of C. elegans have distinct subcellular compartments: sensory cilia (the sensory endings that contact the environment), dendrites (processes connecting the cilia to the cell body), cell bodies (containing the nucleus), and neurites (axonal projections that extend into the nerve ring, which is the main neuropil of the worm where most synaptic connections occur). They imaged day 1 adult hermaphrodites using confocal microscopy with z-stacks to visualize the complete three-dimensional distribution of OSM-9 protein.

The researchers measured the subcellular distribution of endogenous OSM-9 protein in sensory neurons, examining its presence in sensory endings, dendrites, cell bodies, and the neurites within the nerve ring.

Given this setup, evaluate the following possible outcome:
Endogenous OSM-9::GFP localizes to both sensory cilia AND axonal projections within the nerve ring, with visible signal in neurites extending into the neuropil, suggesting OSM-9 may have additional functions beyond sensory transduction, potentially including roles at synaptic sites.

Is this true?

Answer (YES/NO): NO